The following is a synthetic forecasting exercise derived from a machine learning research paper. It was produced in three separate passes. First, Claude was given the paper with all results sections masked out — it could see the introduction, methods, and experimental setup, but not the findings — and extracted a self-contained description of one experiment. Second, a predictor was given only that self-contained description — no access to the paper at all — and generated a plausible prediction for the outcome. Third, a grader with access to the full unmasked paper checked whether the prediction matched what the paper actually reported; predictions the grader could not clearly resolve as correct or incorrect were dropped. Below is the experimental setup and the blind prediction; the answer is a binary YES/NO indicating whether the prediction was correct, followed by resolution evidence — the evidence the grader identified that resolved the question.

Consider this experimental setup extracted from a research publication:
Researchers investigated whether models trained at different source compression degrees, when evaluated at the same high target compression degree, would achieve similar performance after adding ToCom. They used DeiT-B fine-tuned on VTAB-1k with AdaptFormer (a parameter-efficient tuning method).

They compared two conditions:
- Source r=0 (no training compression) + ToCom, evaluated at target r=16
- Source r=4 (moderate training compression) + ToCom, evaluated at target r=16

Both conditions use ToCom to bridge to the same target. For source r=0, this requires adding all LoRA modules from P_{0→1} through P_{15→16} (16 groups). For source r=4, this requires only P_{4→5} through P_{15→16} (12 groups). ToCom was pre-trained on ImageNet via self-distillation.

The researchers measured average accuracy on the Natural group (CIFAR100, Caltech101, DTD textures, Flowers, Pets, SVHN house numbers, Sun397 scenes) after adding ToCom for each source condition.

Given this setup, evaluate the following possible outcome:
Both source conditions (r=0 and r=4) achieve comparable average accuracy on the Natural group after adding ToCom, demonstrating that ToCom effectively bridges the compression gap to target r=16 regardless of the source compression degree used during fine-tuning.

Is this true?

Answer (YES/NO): YES